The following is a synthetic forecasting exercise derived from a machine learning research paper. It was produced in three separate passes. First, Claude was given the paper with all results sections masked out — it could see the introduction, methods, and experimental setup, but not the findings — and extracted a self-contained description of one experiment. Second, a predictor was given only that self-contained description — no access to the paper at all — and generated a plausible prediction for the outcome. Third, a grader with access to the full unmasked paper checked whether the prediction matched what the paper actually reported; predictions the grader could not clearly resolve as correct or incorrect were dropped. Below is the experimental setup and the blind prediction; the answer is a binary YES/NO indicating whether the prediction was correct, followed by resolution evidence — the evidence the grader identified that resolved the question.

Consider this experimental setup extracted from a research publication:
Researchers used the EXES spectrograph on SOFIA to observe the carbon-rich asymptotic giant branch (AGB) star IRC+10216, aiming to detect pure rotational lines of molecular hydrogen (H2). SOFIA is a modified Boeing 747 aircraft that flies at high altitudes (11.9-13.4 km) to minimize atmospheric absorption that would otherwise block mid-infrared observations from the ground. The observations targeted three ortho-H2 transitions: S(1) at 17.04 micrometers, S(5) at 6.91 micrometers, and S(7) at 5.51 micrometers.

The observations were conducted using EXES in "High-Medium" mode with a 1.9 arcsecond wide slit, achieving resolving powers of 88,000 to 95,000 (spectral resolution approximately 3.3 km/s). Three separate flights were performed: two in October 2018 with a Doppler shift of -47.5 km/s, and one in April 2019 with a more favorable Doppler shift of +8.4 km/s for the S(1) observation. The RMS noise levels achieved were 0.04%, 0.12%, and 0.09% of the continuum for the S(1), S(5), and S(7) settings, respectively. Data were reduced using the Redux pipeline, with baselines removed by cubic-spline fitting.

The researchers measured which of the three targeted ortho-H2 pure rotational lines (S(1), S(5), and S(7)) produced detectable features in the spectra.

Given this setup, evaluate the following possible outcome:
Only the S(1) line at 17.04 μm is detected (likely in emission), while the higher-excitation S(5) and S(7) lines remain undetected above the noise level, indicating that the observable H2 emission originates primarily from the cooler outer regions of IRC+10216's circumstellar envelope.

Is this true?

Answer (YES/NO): NO